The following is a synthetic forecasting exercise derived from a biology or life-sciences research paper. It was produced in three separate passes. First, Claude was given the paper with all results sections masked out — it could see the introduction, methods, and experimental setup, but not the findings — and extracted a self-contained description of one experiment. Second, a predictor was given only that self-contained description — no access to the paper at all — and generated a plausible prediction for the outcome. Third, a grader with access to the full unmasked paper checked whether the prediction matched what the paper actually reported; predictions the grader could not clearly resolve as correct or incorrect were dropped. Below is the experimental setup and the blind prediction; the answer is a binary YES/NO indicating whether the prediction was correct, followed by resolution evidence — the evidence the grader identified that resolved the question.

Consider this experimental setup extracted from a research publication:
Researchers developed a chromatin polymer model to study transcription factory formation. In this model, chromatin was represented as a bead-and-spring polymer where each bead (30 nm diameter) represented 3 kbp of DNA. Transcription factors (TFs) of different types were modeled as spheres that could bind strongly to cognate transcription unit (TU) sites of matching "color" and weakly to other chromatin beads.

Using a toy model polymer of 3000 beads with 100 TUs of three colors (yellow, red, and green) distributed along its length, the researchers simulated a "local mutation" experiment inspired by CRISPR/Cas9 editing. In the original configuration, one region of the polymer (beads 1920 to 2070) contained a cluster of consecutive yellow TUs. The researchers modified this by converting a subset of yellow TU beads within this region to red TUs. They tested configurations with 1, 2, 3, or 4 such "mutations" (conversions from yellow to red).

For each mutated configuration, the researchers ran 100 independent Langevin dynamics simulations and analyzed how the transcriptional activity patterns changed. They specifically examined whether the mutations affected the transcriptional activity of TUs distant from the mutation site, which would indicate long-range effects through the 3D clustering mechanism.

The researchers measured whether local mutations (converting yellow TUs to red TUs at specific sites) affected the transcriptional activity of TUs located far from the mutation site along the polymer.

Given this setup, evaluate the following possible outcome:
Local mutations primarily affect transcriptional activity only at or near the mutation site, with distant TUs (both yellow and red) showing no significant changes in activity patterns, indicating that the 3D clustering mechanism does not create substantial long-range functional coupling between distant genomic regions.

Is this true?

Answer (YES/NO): NO